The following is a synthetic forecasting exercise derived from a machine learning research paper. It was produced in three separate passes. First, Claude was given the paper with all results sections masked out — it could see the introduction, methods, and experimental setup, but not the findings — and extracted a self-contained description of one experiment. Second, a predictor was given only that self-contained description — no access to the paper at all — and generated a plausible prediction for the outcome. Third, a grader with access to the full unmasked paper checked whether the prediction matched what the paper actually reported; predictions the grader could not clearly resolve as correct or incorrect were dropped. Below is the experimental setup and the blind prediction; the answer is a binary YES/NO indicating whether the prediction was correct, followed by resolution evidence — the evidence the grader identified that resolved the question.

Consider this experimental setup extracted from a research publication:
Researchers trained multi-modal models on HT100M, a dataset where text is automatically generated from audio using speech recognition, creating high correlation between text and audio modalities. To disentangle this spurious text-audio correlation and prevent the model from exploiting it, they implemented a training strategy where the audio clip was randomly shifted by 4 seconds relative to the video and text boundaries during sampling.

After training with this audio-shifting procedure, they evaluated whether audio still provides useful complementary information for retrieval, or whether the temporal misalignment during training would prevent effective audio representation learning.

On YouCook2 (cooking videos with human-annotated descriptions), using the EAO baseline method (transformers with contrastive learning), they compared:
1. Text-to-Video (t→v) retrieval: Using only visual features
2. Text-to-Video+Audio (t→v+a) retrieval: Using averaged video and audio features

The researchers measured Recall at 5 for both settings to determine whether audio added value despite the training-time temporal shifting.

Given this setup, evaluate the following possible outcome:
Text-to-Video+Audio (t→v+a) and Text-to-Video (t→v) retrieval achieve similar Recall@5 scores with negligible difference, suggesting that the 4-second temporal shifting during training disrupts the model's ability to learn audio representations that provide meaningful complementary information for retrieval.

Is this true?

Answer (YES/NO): NO